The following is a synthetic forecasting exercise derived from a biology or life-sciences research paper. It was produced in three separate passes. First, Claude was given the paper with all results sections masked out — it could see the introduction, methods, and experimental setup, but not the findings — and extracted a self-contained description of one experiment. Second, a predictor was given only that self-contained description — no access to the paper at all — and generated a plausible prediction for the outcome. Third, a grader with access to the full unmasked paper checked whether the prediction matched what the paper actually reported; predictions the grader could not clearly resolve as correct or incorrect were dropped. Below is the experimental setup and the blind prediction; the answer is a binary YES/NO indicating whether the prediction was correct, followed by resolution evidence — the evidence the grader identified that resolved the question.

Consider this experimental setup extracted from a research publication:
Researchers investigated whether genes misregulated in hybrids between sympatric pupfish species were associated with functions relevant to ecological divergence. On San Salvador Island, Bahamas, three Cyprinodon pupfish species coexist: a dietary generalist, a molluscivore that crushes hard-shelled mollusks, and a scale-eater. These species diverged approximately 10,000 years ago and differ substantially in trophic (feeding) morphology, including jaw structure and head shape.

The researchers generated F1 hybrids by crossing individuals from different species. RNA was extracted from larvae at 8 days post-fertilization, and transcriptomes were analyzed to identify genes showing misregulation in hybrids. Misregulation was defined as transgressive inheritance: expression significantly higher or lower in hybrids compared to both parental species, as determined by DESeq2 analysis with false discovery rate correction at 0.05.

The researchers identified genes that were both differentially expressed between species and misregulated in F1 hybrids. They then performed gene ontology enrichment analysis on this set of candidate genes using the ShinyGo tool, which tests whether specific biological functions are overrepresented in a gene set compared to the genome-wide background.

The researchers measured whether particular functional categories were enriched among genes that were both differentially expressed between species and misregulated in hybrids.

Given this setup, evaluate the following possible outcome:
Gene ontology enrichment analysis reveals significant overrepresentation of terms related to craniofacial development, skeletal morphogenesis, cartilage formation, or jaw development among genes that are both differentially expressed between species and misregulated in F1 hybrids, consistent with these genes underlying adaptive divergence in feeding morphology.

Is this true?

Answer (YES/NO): YES